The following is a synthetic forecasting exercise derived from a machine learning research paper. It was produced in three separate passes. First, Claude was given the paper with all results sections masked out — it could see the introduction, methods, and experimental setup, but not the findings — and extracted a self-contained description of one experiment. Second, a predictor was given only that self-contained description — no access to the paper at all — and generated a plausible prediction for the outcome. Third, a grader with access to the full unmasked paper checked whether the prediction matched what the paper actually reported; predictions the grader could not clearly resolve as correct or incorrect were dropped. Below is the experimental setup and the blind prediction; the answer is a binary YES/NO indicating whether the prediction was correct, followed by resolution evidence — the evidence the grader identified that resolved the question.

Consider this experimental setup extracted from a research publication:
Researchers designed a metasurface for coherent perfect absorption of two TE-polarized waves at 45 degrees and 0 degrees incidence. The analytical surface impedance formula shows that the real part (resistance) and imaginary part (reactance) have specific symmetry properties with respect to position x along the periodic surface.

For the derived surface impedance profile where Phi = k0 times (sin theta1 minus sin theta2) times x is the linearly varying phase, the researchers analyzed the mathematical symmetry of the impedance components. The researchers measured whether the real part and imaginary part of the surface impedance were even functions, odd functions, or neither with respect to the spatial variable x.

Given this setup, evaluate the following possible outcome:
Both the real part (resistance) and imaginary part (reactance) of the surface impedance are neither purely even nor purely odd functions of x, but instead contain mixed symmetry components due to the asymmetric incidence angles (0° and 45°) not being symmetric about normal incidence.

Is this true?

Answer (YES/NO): NO